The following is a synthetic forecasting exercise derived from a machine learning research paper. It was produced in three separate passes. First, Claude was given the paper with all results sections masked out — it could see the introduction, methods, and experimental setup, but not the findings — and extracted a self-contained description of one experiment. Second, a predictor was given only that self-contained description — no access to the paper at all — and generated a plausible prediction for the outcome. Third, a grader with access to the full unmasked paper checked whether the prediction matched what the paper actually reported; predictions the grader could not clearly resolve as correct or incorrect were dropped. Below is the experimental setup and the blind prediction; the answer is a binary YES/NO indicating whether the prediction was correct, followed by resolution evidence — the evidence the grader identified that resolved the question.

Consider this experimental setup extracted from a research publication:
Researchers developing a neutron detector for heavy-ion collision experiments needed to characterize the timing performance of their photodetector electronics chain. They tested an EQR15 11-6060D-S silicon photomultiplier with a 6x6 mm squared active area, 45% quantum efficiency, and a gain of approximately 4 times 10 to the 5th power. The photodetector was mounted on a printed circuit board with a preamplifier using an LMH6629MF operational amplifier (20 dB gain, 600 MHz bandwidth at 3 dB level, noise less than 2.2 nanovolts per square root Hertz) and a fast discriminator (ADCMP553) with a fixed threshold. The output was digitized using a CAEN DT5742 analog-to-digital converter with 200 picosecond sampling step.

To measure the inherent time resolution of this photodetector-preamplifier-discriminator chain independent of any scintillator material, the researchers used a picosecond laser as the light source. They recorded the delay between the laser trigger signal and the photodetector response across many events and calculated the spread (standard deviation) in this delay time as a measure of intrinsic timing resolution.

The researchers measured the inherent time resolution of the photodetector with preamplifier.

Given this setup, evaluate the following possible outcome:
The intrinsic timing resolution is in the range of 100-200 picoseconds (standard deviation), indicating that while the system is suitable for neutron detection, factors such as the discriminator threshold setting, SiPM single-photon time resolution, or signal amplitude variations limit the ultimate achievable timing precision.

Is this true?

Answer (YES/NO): NO